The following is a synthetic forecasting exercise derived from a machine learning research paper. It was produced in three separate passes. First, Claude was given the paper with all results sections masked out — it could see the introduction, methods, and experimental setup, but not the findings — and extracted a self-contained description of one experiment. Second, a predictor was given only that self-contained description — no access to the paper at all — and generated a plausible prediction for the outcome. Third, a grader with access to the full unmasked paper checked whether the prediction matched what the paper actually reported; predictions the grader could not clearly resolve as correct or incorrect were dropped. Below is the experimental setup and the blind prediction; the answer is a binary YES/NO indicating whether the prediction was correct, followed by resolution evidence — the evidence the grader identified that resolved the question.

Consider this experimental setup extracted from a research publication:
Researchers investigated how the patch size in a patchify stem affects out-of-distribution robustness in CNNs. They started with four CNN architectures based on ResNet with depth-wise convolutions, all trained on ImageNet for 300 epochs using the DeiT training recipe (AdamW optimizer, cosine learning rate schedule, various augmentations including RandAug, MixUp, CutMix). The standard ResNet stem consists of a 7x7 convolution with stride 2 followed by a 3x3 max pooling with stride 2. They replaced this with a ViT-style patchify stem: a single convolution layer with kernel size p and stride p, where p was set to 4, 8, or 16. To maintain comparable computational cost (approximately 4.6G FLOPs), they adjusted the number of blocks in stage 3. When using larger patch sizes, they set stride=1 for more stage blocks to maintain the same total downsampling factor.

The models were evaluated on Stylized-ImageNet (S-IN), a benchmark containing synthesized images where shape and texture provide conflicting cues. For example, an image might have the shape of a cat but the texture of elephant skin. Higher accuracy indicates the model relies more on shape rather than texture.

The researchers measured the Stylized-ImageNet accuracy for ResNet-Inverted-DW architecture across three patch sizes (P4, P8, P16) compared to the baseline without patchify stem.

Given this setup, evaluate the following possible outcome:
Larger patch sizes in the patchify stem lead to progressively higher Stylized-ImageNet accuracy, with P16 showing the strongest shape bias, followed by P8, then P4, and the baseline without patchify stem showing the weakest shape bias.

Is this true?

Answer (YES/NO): YES